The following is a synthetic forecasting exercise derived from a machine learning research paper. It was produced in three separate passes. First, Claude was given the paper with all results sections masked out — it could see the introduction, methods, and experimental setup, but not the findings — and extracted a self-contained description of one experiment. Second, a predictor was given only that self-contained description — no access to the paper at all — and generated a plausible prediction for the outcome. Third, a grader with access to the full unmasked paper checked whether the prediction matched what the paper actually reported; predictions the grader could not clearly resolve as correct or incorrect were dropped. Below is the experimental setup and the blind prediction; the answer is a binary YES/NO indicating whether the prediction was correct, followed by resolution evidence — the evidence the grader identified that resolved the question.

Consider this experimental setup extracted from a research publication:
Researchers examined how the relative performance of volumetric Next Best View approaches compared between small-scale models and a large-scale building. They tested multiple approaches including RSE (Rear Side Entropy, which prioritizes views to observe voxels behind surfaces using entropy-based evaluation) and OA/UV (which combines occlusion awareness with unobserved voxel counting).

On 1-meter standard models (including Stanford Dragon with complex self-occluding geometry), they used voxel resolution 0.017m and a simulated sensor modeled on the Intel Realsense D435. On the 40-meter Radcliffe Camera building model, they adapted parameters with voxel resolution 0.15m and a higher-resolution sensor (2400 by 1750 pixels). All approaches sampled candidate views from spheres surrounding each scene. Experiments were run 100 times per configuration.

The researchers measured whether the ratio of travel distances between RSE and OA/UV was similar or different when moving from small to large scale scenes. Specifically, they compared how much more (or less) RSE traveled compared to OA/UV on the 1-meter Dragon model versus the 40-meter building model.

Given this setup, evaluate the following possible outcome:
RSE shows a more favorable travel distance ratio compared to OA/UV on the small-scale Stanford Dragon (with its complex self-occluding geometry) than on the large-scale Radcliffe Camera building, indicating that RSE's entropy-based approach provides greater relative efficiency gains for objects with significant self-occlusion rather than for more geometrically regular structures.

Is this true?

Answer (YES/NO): YES